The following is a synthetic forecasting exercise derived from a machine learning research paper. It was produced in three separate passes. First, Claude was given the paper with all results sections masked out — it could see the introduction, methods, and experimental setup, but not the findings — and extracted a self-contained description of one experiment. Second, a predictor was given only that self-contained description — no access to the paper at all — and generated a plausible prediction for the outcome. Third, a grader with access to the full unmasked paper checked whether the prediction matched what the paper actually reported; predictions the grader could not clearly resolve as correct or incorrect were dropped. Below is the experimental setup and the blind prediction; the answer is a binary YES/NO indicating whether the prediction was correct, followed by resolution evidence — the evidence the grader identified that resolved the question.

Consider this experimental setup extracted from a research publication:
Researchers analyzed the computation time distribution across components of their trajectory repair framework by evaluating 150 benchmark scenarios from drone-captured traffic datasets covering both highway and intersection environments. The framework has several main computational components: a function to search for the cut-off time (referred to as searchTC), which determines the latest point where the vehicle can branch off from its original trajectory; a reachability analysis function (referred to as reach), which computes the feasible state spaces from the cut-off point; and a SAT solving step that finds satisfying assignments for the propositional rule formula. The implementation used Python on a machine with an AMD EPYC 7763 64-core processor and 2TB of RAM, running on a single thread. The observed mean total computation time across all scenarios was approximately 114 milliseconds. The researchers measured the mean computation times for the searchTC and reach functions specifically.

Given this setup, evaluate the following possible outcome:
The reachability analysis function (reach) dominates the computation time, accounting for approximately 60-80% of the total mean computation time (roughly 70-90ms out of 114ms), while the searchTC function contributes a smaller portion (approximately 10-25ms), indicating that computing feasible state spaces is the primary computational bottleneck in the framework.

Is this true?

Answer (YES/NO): NO